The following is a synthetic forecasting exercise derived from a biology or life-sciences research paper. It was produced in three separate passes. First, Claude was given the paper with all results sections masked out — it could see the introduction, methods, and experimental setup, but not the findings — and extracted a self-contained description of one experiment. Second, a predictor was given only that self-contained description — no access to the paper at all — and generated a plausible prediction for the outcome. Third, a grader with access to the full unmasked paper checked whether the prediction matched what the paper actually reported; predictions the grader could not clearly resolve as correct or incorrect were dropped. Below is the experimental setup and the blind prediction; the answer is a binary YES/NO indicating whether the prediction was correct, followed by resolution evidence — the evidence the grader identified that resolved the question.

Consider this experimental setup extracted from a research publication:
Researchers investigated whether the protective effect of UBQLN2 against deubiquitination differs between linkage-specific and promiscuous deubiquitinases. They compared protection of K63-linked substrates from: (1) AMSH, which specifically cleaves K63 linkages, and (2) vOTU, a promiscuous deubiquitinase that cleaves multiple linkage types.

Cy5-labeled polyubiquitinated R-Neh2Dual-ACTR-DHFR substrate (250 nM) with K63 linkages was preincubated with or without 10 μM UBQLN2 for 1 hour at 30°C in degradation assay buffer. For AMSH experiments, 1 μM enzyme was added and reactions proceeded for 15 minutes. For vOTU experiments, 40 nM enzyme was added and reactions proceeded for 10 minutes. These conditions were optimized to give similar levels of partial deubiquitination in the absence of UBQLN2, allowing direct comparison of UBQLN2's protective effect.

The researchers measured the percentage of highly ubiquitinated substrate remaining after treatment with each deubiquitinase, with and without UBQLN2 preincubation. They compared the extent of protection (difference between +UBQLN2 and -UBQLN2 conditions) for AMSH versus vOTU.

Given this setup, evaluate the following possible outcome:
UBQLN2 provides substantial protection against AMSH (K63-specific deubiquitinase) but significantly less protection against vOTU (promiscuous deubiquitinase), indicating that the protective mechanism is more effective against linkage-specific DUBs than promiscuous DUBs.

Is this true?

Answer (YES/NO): NO